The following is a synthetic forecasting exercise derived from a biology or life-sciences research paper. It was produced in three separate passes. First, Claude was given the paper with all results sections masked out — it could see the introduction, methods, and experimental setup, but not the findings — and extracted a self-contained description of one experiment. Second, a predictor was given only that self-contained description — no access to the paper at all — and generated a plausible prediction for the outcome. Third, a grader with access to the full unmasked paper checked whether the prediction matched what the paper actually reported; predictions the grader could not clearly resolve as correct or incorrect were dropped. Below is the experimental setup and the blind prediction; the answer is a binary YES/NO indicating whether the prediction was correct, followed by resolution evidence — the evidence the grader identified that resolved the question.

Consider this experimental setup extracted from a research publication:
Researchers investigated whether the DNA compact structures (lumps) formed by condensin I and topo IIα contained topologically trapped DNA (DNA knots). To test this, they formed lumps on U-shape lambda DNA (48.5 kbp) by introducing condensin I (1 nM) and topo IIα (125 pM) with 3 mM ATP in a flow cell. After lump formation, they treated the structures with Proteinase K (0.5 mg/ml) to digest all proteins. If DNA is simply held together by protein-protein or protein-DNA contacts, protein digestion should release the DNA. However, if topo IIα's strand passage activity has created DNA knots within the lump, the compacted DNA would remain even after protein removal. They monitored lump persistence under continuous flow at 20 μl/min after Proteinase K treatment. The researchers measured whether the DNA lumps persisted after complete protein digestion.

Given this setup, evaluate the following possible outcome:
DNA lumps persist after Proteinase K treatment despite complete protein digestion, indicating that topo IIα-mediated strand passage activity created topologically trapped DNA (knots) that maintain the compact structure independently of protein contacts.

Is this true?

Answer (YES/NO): YES